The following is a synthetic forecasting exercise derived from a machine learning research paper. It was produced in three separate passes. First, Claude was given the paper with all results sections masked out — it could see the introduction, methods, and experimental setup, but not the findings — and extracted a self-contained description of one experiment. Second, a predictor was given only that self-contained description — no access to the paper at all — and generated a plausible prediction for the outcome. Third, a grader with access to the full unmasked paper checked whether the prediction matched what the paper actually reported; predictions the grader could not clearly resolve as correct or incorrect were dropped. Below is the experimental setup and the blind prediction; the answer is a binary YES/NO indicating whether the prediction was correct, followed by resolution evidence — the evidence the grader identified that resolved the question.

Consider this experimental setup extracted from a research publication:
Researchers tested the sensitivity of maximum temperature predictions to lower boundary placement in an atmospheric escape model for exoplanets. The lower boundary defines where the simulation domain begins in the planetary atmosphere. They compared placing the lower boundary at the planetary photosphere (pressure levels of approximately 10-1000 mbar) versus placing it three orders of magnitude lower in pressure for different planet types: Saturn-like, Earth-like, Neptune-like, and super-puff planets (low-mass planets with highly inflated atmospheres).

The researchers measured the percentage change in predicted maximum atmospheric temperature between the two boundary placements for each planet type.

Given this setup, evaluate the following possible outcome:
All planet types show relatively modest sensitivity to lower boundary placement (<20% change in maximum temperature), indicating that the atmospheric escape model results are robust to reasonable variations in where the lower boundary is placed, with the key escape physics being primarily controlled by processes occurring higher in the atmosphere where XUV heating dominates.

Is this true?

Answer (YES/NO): NO